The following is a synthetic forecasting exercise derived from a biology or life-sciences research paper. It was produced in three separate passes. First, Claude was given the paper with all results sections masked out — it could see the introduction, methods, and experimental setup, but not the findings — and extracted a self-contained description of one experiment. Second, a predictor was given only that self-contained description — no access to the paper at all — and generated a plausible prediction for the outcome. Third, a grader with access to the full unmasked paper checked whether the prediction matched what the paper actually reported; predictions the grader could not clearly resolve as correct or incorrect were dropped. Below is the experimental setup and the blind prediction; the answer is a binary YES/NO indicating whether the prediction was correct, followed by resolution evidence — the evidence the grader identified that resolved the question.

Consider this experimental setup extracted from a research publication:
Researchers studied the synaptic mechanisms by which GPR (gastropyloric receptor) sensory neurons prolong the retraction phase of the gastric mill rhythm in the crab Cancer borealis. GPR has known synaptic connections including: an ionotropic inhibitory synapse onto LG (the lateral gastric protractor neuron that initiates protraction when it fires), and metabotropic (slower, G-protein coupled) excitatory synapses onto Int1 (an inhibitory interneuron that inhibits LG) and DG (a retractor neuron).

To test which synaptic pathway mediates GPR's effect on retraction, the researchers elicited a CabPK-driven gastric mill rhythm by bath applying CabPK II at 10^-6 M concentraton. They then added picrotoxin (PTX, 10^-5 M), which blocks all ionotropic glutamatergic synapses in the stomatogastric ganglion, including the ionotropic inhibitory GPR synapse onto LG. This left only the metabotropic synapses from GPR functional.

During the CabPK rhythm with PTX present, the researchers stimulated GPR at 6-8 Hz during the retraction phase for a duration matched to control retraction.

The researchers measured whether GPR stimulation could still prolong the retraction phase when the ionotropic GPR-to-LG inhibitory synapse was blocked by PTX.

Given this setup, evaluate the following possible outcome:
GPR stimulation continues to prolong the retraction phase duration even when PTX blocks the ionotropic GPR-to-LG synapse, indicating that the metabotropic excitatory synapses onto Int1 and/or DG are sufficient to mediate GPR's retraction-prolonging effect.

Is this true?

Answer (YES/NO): NO